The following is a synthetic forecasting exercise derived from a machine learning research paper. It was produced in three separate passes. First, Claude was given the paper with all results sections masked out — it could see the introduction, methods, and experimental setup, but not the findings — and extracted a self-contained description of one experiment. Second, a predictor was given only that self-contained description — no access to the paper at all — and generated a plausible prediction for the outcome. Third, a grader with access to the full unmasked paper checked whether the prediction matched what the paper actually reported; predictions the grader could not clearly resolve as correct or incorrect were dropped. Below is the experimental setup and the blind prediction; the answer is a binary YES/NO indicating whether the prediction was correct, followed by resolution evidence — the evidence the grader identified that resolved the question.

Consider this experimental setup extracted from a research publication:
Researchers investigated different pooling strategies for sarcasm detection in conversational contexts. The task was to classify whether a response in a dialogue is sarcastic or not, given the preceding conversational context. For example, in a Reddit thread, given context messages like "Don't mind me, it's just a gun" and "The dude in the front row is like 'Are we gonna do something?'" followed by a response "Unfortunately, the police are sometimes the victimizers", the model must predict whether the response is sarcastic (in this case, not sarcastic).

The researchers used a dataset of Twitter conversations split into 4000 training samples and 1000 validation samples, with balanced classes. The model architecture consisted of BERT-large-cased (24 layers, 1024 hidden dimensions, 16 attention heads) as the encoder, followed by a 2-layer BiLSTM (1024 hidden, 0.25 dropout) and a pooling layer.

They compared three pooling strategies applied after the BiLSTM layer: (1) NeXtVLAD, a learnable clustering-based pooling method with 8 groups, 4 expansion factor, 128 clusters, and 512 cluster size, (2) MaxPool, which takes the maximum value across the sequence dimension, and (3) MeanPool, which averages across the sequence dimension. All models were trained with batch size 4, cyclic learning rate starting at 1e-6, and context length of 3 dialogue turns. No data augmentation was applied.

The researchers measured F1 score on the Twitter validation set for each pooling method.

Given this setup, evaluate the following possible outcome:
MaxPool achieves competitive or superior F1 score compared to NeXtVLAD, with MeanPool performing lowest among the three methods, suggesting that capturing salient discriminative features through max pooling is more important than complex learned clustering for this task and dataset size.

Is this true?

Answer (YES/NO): NO